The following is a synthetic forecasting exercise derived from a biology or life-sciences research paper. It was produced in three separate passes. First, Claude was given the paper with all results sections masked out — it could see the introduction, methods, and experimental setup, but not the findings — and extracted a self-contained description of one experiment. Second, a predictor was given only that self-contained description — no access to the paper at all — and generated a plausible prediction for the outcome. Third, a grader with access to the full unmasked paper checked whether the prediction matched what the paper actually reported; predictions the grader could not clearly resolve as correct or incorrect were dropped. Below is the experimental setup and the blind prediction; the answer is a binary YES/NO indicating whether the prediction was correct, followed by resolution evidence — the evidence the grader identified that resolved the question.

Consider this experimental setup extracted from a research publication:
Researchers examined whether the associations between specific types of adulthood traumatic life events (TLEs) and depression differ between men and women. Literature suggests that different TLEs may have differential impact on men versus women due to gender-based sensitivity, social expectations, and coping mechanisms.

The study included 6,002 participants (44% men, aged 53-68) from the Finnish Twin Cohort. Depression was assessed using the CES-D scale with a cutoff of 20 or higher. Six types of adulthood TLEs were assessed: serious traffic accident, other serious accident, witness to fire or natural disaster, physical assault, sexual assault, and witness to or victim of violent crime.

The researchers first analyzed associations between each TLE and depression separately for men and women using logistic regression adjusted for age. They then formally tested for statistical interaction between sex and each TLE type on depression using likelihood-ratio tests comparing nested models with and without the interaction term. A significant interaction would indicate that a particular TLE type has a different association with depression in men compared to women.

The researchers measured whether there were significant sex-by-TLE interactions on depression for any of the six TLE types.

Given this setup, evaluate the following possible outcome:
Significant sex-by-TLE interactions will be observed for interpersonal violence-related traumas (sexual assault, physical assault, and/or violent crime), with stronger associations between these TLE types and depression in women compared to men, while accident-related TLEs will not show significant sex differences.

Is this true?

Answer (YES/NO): NO